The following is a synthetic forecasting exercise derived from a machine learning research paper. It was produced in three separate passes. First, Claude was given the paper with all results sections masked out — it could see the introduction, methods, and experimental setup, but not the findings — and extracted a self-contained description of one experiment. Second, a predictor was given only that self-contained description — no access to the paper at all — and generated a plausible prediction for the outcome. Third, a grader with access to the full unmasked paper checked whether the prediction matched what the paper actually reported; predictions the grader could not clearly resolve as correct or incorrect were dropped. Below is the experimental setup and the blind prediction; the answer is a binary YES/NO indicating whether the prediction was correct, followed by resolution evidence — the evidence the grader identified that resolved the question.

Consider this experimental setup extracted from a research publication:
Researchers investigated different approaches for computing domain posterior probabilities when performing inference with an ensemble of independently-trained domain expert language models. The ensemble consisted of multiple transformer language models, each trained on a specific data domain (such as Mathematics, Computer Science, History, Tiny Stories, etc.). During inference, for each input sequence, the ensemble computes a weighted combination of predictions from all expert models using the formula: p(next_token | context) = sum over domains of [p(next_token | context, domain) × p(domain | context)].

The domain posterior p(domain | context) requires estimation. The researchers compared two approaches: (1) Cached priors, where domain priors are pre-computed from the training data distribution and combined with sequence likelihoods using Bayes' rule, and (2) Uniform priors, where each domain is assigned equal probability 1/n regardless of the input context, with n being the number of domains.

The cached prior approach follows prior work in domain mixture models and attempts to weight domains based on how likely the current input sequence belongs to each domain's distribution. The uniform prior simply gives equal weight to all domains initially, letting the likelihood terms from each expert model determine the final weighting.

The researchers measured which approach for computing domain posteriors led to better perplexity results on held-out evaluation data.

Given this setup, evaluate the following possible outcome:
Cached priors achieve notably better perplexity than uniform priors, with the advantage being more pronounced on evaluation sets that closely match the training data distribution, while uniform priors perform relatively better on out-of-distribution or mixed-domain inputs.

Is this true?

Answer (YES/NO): NO